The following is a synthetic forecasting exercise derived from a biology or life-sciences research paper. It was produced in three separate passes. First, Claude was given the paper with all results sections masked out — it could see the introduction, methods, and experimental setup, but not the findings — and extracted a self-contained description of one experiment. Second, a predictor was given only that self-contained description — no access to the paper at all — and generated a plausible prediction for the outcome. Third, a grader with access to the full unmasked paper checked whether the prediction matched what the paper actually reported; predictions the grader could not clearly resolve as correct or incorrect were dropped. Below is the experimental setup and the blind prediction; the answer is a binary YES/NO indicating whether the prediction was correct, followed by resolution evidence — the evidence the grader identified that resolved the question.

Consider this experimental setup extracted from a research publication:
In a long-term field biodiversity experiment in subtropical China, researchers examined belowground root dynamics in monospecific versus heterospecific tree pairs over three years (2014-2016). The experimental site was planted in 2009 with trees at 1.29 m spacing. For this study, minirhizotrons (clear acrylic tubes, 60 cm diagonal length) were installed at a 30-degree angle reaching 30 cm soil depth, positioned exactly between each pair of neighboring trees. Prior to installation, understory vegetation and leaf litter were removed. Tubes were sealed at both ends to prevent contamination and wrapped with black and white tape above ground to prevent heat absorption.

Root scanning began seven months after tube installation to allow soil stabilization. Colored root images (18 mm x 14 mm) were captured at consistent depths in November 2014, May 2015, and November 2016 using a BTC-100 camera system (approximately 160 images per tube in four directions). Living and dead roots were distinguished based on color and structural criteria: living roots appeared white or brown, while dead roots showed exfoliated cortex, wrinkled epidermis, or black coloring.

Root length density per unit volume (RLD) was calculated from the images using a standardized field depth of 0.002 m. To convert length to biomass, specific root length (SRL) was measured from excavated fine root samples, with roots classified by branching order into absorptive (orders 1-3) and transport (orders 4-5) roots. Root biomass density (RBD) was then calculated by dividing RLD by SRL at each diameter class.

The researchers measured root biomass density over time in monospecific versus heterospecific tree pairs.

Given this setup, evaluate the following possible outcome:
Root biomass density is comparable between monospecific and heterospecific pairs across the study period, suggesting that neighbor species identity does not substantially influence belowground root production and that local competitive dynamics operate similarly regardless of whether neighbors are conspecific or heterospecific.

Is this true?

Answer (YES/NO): YES